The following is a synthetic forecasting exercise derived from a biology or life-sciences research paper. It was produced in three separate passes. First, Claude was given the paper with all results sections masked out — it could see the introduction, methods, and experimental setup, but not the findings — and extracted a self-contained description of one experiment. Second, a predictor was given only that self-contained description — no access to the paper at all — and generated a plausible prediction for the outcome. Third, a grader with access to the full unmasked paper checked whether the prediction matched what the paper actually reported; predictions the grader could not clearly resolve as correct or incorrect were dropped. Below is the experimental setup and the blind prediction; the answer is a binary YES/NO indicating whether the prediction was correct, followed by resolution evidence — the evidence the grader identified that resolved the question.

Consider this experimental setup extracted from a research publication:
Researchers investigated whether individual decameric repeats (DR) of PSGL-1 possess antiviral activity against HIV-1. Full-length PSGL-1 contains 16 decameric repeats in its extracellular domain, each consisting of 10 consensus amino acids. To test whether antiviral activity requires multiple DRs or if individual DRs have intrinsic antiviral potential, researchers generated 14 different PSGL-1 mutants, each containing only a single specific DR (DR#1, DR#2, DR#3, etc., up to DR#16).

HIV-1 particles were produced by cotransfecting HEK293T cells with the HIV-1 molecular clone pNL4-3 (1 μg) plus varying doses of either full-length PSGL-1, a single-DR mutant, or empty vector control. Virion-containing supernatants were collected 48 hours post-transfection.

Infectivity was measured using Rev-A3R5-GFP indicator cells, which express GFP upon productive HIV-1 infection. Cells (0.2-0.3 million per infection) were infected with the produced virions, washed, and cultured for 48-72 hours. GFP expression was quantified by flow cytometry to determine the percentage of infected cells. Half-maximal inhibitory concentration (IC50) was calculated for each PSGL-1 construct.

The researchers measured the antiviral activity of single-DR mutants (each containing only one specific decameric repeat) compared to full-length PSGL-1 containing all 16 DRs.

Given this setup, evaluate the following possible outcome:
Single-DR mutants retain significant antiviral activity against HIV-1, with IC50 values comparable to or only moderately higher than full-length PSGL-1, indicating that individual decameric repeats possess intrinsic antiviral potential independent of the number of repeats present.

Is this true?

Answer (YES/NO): NO